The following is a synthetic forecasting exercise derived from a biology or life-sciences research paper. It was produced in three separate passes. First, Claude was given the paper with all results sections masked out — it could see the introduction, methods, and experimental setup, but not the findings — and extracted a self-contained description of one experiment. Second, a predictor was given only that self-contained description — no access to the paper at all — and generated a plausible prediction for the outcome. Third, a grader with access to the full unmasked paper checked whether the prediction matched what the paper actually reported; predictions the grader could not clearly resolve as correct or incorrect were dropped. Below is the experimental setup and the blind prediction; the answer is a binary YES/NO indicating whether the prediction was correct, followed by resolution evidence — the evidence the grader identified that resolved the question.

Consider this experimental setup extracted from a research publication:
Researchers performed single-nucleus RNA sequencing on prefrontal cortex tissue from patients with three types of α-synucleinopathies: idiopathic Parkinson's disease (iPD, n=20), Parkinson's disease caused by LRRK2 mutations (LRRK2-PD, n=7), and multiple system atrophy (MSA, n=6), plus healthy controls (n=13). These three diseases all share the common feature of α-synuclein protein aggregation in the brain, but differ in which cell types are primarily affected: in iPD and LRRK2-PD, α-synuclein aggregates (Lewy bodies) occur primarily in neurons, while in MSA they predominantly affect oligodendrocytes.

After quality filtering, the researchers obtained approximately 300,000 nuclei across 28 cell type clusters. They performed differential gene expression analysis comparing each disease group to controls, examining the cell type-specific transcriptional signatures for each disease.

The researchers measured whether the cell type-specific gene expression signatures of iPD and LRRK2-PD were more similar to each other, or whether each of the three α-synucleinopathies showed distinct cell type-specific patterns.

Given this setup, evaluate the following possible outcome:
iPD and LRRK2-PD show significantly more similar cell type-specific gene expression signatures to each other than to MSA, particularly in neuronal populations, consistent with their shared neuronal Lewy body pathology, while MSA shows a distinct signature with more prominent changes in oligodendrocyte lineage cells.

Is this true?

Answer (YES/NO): YES